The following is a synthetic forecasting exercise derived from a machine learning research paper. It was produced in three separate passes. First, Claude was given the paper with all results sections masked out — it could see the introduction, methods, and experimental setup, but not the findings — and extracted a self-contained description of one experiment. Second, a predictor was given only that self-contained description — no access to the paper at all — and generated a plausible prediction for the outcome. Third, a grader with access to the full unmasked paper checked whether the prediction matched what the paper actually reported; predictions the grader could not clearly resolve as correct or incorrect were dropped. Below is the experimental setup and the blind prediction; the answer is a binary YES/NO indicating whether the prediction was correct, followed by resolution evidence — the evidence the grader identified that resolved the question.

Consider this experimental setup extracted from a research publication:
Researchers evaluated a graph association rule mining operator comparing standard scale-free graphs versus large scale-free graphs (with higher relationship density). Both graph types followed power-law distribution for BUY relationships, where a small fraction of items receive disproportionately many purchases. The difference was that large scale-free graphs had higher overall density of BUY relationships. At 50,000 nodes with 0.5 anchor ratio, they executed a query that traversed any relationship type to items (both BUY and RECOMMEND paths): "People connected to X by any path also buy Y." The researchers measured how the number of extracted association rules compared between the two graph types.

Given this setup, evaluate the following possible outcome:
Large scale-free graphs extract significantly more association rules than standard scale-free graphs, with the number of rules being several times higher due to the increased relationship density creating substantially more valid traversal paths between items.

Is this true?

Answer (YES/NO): YES